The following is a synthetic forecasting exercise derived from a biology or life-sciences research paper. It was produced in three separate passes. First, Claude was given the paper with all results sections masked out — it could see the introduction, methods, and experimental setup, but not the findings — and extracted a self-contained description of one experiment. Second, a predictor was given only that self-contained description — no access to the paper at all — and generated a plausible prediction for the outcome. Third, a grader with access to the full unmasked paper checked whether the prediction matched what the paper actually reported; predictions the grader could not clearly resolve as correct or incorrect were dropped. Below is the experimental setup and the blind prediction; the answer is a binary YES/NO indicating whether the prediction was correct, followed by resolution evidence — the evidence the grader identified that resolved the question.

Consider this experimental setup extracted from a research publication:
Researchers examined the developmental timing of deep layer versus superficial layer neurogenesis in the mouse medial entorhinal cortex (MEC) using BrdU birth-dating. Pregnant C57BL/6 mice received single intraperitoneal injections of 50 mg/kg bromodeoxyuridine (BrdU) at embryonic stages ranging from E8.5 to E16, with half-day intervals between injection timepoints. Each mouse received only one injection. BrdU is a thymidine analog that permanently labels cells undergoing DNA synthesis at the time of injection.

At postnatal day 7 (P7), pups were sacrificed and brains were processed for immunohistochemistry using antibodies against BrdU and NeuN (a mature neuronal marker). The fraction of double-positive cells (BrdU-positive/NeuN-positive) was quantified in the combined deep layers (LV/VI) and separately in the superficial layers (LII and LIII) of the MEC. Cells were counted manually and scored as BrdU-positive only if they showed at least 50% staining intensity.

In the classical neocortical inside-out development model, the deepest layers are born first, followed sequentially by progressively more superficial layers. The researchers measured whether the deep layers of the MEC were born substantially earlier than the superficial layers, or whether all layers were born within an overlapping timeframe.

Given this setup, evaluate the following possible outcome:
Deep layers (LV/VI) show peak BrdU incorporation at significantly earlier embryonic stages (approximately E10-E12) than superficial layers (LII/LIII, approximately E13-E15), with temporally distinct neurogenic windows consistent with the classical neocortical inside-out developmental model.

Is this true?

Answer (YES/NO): NO